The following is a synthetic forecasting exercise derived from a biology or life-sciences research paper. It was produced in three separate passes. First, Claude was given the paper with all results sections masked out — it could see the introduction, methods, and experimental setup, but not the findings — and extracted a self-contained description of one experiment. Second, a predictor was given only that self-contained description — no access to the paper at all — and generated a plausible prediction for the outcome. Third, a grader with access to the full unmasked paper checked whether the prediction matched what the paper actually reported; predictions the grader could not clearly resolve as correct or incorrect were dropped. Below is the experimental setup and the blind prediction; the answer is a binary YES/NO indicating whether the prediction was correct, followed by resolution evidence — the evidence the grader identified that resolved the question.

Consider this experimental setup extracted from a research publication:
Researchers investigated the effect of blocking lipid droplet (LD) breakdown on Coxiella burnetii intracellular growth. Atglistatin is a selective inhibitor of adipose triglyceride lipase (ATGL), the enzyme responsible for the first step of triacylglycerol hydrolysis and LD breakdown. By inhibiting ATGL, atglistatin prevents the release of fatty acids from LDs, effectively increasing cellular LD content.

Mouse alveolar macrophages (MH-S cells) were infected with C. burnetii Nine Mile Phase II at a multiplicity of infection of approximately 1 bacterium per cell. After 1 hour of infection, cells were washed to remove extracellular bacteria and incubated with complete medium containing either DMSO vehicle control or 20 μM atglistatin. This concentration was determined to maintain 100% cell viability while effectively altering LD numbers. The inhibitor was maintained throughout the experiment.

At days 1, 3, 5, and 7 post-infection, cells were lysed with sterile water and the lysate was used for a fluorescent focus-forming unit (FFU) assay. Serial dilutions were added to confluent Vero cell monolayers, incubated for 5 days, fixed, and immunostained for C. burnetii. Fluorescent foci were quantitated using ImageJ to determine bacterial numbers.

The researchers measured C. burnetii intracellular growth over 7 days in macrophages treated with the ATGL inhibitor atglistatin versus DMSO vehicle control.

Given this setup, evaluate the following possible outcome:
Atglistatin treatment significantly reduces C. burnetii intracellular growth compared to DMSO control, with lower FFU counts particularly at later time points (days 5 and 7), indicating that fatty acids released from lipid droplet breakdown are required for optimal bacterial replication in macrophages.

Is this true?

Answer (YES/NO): YES